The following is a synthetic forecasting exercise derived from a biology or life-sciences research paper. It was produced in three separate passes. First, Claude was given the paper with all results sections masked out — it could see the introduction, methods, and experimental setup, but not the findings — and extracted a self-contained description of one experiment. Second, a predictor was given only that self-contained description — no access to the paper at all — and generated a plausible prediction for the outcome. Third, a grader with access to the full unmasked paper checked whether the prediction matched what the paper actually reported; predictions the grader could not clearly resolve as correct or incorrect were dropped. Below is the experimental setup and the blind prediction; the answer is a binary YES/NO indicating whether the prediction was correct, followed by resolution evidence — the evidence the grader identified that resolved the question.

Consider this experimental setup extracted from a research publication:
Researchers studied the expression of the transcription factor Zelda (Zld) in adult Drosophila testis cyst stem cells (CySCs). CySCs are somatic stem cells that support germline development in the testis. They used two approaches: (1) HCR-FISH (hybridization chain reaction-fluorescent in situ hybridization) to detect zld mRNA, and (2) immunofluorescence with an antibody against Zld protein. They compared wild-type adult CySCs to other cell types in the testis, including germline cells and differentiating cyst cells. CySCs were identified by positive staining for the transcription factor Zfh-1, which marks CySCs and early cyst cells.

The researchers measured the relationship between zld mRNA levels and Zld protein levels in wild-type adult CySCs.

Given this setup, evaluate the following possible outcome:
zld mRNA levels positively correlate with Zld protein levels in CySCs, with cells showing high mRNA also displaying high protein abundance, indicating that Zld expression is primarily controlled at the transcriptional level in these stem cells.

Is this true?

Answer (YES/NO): NO